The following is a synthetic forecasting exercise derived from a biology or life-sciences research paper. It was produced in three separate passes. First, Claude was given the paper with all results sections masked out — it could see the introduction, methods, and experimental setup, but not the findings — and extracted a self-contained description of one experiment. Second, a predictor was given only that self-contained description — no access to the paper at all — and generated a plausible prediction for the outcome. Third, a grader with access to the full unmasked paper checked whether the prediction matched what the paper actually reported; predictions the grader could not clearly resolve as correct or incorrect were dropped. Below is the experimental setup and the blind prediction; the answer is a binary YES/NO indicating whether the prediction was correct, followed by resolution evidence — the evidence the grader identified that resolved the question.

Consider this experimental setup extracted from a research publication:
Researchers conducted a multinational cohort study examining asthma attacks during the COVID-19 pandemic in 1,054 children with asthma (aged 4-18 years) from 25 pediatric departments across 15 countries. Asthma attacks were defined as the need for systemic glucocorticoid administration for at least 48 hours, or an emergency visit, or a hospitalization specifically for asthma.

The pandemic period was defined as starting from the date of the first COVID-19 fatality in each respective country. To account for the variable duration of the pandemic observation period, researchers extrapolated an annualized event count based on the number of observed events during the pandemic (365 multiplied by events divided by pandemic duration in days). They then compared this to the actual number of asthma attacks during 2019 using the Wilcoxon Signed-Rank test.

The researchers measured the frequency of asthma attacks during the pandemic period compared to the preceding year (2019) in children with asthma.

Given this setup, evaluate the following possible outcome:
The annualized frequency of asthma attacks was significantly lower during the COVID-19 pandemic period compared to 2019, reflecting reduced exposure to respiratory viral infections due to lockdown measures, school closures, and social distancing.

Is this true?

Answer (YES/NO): YES